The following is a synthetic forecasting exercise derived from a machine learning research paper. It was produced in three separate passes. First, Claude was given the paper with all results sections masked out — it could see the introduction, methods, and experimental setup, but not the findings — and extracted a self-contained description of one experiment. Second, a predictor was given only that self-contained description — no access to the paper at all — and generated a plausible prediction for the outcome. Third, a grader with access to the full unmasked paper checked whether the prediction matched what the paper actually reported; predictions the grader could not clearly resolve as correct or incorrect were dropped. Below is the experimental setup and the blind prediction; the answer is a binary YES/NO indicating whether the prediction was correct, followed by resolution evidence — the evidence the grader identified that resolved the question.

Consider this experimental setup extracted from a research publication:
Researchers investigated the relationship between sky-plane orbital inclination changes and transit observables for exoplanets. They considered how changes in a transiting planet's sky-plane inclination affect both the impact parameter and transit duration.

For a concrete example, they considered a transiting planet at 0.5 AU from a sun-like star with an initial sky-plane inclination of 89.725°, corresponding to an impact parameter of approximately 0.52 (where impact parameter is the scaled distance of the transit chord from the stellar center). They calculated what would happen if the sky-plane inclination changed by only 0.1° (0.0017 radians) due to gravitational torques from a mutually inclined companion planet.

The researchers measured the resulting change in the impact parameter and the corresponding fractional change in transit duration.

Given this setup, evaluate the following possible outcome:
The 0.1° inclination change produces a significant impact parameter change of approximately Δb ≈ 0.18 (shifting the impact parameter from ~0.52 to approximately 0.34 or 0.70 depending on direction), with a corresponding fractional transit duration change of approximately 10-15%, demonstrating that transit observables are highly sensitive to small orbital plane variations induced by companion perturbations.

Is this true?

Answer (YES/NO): NO